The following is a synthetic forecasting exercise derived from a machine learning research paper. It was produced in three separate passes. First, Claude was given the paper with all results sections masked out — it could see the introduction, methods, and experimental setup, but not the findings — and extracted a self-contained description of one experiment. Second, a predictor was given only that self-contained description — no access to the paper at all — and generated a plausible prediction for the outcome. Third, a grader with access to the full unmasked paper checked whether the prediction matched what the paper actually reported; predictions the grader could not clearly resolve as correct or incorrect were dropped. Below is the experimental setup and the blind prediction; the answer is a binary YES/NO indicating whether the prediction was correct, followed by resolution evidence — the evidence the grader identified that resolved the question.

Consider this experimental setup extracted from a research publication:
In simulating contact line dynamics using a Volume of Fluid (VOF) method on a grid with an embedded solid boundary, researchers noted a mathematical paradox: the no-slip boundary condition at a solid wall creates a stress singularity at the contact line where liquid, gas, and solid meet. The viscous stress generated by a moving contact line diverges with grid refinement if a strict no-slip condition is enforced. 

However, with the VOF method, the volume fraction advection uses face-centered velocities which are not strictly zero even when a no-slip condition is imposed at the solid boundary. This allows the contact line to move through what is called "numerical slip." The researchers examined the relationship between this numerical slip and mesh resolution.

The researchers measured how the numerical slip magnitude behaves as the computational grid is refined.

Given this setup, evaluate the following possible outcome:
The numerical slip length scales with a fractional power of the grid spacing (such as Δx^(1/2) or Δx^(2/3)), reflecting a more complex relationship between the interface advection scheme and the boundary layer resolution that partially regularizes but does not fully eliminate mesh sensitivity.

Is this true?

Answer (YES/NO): NO